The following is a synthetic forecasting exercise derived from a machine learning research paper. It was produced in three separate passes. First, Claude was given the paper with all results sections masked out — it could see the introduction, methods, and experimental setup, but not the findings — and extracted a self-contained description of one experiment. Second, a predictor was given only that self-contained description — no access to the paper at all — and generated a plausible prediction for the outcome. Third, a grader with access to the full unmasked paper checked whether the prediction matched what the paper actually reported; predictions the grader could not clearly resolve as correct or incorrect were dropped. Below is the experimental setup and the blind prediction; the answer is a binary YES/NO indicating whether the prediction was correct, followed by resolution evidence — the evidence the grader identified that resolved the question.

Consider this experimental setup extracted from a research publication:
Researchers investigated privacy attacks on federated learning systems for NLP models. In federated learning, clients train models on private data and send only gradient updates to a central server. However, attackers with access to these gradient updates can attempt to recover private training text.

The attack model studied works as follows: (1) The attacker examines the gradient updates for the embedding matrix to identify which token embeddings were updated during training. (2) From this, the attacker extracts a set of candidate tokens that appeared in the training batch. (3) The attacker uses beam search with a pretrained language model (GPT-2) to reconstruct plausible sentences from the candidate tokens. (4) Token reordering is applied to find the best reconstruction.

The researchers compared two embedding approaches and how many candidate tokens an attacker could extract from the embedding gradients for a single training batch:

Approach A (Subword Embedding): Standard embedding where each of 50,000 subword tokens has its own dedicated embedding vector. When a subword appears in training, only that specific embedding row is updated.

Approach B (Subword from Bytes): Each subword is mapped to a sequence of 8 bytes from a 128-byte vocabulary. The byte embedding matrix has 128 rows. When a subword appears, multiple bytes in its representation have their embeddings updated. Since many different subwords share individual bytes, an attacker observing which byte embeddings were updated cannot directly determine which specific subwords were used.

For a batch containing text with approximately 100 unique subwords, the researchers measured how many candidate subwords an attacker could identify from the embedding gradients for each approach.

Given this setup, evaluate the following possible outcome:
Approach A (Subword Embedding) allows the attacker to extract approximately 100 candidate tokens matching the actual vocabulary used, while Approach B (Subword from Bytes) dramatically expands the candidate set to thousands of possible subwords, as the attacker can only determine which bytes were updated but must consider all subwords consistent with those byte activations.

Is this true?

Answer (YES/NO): YES